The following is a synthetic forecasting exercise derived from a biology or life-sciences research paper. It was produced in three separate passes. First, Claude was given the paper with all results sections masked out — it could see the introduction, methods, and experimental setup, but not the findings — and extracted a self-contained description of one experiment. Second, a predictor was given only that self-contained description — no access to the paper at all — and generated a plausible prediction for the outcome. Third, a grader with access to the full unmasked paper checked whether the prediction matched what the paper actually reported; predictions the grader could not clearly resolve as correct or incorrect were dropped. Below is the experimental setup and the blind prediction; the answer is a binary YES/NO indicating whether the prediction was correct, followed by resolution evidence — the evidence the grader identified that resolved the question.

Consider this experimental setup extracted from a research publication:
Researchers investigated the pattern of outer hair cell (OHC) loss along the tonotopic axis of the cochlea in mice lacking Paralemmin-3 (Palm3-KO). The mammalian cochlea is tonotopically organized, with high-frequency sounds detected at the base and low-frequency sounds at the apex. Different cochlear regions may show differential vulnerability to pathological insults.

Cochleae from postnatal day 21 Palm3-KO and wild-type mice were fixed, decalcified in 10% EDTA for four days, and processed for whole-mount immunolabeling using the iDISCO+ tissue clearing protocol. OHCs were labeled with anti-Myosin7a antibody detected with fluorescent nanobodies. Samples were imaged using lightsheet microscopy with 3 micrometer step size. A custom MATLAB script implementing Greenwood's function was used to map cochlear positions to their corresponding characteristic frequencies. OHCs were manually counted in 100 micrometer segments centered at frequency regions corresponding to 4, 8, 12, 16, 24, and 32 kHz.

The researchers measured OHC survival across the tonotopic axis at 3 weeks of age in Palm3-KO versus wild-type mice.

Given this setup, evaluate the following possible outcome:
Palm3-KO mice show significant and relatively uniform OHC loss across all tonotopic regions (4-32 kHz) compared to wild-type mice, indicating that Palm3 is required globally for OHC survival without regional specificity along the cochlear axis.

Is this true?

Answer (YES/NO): NO